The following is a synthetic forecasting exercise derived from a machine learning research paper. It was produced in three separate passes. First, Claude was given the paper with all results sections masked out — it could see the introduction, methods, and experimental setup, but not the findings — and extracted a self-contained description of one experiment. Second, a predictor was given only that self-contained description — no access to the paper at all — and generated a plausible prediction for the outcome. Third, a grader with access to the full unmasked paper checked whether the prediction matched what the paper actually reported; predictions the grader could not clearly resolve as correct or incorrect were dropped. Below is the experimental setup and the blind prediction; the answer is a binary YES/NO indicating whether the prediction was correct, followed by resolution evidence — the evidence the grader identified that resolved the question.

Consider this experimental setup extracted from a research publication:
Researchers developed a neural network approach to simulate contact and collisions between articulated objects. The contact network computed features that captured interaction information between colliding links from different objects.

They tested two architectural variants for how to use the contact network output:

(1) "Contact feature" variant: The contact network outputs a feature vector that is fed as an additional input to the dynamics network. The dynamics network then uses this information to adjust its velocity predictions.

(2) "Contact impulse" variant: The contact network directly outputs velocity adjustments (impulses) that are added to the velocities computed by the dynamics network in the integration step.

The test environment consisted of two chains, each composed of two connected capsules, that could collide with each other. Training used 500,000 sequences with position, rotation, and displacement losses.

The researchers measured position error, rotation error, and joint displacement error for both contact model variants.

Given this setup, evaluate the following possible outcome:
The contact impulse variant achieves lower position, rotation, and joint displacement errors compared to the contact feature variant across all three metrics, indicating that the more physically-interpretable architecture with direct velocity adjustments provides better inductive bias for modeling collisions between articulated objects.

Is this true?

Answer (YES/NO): NO